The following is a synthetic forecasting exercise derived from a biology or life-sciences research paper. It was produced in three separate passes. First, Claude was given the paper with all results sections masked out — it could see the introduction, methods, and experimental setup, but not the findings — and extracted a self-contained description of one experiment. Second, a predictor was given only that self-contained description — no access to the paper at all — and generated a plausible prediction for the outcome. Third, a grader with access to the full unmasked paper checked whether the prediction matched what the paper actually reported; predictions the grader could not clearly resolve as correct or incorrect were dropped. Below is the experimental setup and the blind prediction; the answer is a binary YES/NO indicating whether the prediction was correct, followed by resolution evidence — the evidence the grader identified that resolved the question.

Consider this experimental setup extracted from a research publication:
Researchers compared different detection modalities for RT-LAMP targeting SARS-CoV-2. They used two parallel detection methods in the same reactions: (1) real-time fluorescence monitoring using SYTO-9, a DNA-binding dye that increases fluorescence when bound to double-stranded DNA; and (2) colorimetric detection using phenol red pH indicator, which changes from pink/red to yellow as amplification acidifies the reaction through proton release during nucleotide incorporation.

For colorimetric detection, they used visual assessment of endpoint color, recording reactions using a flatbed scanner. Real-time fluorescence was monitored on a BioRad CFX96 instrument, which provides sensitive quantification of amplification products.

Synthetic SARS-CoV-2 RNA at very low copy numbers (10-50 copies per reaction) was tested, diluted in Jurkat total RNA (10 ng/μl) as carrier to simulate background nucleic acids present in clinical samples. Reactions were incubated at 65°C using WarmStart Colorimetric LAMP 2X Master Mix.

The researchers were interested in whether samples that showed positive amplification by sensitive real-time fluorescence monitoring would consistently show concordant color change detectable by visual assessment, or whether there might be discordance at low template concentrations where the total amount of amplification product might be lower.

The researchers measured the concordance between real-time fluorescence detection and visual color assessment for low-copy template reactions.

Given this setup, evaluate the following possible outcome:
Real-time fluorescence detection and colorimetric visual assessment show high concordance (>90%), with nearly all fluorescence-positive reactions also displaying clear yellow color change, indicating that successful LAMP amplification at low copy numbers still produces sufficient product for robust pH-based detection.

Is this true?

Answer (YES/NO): NO